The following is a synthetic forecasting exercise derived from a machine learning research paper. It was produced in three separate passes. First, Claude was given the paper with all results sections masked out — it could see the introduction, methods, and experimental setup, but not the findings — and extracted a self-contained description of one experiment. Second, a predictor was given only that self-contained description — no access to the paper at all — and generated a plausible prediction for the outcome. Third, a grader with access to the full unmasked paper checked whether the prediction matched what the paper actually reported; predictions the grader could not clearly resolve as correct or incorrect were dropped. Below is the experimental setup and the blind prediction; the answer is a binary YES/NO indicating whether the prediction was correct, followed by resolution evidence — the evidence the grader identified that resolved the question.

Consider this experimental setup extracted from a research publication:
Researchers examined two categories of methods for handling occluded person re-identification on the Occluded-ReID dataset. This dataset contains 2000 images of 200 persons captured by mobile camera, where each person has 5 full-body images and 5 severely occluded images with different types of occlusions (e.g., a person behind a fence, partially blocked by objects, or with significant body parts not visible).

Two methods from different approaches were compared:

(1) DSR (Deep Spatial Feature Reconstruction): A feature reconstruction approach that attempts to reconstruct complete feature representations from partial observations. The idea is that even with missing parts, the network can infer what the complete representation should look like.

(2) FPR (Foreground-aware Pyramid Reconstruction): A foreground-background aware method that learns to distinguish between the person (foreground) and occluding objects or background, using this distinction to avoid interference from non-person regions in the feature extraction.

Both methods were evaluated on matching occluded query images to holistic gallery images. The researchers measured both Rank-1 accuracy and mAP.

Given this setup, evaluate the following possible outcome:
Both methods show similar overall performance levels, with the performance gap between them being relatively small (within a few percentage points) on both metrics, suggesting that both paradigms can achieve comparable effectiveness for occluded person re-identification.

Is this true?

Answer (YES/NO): NO